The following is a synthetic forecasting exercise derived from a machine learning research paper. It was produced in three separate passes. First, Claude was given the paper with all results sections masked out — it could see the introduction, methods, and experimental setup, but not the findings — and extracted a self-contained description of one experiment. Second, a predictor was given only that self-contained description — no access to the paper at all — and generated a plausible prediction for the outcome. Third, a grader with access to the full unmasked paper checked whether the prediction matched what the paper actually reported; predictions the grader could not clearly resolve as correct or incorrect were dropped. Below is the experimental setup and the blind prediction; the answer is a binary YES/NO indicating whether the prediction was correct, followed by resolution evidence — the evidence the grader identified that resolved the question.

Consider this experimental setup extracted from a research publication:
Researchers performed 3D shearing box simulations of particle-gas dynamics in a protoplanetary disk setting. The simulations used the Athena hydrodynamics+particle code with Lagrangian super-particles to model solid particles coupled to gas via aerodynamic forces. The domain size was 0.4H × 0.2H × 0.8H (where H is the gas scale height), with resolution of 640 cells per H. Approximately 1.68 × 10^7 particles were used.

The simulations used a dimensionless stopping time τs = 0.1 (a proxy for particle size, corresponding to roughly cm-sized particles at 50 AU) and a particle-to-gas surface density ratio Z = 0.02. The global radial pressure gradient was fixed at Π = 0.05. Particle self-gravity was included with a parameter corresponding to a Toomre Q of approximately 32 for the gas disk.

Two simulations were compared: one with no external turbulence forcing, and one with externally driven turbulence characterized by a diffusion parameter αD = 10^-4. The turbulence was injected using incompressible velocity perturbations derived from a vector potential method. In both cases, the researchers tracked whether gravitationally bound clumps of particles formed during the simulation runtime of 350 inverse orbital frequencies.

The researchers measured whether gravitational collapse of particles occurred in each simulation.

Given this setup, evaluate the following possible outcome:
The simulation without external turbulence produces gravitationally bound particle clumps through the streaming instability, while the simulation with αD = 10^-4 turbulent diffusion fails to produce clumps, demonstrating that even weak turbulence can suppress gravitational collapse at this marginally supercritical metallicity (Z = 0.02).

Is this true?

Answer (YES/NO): NO